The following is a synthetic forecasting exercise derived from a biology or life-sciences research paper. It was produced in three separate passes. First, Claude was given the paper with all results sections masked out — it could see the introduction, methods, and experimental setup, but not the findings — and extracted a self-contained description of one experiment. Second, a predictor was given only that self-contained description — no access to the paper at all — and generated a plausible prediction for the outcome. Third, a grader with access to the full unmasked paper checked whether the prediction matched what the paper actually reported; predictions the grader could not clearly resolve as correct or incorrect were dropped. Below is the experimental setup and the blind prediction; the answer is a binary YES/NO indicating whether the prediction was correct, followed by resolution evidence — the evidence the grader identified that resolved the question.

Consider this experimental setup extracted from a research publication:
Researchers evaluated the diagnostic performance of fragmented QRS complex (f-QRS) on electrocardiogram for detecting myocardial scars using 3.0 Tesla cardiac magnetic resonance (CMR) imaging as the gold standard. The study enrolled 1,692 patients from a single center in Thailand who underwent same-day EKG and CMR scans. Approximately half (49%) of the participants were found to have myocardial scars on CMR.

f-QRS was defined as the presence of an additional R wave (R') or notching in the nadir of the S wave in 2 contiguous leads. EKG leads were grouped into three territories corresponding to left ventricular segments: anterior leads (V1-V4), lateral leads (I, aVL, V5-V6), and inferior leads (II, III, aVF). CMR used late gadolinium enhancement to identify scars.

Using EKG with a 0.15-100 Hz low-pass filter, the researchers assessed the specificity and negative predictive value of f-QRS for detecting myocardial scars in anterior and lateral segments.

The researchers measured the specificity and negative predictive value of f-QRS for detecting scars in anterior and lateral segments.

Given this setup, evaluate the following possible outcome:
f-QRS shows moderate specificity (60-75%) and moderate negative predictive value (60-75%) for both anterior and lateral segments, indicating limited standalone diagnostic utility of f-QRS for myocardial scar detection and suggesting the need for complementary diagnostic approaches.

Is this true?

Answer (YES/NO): NO